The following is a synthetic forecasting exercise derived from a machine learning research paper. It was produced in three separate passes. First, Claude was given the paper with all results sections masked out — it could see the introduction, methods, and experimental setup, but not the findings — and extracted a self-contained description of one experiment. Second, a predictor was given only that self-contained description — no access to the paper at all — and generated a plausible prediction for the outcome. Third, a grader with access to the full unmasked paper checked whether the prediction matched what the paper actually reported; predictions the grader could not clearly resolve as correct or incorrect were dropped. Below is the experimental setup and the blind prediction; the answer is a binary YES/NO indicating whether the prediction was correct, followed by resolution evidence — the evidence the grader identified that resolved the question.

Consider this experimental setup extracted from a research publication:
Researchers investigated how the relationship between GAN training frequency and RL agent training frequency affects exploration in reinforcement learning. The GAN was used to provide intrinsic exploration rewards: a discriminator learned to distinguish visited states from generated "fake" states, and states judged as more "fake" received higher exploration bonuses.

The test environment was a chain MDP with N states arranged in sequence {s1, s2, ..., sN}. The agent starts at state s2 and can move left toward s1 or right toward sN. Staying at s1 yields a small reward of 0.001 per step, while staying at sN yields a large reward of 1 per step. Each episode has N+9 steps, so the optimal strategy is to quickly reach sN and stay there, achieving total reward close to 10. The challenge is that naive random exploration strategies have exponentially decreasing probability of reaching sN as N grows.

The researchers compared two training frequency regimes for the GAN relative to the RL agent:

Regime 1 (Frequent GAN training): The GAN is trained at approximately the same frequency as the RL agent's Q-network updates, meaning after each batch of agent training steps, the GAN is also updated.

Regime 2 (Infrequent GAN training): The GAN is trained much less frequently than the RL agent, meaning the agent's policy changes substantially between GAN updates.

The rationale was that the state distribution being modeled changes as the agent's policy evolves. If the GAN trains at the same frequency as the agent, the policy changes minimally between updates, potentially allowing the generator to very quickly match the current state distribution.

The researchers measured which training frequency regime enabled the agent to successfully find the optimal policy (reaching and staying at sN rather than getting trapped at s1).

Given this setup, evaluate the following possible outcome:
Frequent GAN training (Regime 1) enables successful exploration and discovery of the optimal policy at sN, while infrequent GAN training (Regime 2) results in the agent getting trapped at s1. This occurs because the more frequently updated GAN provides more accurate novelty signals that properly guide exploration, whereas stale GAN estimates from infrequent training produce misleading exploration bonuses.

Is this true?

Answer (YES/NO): NO